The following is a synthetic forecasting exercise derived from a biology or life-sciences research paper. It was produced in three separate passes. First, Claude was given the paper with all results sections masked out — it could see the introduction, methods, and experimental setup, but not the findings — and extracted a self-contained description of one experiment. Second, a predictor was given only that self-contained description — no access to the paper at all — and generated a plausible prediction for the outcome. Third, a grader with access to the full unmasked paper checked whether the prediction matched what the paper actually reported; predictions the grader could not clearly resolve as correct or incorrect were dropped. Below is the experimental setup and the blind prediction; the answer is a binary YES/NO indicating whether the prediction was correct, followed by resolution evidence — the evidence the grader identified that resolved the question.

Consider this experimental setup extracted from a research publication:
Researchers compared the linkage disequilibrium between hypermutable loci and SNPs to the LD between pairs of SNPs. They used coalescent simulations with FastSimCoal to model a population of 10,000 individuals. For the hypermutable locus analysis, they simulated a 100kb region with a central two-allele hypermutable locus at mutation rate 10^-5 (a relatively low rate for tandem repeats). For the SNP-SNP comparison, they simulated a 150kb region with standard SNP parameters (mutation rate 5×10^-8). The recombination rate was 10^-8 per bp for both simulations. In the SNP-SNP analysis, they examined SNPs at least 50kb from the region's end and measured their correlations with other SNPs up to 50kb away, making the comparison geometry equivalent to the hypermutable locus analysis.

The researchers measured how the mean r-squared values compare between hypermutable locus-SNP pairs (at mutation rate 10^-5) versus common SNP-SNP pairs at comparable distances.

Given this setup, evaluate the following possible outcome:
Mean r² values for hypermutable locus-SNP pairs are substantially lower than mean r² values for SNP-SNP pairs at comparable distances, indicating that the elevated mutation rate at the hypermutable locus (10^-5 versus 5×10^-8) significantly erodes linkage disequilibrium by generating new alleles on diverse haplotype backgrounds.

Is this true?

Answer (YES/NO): YES